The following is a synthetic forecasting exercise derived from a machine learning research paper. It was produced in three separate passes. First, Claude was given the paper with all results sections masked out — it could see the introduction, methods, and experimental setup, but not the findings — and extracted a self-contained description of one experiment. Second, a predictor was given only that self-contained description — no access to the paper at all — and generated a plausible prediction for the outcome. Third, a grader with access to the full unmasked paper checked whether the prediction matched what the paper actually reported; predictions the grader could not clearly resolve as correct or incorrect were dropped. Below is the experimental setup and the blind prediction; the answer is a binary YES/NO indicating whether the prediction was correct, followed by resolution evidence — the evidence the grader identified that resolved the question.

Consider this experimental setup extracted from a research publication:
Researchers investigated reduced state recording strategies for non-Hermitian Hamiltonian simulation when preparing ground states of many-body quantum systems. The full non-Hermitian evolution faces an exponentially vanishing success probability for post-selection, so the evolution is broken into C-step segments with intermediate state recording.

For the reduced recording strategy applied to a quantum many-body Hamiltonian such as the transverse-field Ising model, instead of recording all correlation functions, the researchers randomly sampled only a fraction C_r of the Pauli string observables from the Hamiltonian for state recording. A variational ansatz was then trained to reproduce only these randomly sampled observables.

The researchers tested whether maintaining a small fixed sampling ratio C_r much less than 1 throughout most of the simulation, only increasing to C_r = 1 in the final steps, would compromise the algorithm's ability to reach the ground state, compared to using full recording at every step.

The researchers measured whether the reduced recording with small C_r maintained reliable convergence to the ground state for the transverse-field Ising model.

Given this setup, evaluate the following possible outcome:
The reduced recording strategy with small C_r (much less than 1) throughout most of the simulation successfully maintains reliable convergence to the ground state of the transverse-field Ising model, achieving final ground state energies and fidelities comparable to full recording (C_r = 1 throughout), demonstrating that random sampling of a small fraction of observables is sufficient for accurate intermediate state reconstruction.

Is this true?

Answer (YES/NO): YES